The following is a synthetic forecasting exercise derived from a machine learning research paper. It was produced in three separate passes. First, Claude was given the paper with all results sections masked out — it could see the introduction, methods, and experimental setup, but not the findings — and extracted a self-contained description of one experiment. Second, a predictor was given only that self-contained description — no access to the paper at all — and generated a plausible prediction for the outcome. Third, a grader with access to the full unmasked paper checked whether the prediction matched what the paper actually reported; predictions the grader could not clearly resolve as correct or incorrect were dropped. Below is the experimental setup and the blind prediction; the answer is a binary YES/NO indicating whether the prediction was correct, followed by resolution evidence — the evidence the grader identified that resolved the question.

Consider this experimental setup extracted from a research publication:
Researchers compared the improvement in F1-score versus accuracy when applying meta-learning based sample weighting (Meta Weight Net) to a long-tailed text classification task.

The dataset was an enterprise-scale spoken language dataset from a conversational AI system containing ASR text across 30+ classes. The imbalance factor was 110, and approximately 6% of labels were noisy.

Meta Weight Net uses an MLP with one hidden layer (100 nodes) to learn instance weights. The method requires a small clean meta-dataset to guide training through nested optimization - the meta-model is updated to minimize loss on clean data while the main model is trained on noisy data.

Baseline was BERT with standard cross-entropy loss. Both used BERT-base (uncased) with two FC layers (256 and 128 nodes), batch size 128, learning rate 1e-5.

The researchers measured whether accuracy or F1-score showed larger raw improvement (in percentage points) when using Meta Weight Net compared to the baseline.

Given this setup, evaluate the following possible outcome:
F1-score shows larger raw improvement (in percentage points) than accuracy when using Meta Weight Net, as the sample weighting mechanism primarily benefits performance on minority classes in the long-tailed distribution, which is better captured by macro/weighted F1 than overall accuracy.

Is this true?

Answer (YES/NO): NO